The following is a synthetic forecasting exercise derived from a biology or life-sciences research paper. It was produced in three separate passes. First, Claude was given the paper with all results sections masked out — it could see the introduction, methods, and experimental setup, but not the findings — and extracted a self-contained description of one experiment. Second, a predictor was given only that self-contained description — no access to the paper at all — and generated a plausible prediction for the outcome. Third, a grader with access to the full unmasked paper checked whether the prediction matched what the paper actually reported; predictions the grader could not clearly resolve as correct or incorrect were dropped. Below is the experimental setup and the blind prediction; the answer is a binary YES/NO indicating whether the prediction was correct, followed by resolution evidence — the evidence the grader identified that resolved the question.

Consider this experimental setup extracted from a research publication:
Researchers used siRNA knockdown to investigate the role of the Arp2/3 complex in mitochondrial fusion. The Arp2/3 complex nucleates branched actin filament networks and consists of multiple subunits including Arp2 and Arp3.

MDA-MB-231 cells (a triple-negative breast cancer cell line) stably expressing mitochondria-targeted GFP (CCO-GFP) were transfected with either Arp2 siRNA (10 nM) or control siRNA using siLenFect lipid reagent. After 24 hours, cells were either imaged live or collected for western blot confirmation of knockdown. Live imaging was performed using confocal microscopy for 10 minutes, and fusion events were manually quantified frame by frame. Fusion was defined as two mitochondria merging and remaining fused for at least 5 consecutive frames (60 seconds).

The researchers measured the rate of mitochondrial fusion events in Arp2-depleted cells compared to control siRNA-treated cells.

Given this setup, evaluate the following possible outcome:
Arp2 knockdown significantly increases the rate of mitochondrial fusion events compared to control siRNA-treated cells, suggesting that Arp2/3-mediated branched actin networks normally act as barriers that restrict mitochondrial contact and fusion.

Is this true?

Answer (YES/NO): NO